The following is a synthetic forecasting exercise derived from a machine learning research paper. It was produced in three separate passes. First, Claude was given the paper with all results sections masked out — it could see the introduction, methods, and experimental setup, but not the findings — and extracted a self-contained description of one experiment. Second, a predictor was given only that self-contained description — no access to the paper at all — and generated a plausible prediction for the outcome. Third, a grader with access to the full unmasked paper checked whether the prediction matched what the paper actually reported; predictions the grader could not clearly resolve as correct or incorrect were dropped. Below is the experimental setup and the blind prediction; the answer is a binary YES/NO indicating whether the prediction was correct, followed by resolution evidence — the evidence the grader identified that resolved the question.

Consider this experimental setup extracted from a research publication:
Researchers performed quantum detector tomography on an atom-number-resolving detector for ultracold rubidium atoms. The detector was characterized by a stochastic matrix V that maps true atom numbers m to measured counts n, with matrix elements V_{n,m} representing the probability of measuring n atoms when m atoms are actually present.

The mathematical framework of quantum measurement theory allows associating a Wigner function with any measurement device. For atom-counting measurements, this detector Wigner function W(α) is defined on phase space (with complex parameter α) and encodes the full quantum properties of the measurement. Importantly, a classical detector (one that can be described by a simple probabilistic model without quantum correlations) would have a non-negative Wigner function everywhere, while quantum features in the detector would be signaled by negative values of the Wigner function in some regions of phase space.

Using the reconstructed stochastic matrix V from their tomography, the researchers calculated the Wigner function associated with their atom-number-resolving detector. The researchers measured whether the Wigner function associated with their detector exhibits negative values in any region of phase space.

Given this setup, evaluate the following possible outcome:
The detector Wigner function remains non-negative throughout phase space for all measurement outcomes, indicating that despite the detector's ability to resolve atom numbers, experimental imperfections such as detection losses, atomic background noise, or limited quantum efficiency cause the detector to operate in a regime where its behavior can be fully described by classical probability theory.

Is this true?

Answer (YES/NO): NO